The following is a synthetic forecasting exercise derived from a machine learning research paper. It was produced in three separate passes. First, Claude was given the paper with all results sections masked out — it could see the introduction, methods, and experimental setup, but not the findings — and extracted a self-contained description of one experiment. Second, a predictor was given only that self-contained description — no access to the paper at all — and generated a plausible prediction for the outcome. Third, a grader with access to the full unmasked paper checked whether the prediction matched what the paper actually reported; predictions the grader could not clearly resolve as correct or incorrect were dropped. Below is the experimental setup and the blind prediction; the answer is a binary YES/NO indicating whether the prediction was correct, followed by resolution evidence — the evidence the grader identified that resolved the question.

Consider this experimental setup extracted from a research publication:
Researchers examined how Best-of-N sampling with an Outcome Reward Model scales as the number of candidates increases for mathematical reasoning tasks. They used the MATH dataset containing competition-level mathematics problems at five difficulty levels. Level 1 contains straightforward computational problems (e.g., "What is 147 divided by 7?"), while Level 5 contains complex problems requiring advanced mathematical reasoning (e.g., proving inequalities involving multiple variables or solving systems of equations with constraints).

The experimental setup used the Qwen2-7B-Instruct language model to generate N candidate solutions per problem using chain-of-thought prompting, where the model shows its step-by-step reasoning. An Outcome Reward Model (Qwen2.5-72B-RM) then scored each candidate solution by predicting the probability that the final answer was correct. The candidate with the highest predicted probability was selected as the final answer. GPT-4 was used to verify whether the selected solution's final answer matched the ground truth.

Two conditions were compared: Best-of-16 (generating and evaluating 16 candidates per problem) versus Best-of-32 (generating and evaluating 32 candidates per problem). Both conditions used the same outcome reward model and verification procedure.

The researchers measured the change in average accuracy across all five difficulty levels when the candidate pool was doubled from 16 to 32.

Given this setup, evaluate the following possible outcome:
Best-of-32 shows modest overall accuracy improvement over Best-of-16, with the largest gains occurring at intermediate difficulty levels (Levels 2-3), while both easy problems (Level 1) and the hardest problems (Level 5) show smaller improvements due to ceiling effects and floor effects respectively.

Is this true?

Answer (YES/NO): NO